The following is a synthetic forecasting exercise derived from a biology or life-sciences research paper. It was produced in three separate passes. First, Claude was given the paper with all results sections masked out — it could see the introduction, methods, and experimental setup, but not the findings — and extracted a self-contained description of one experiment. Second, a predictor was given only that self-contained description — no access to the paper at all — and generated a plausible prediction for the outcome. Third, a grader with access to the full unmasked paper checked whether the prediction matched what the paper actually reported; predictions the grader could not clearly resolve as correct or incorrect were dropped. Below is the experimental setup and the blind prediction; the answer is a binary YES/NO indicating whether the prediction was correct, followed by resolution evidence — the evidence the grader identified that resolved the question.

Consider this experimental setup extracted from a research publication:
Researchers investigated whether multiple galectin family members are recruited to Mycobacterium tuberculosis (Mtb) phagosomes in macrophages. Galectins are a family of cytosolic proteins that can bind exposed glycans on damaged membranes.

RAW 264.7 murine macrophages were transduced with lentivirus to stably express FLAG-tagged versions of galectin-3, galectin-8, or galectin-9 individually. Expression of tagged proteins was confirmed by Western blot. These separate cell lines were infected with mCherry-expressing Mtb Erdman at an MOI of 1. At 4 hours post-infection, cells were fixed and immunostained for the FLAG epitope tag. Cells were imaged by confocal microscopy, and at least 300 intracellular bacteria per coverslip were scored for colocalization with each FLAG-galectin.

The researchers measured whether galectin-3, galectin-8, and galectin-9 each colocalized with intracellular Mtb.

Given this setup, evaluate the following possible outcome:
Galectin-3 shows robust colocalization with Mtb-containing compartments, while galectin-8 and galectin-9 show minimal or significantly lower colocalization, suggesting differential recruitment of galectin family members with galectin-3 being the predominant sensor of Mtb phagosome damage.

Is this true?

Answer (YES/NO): NO